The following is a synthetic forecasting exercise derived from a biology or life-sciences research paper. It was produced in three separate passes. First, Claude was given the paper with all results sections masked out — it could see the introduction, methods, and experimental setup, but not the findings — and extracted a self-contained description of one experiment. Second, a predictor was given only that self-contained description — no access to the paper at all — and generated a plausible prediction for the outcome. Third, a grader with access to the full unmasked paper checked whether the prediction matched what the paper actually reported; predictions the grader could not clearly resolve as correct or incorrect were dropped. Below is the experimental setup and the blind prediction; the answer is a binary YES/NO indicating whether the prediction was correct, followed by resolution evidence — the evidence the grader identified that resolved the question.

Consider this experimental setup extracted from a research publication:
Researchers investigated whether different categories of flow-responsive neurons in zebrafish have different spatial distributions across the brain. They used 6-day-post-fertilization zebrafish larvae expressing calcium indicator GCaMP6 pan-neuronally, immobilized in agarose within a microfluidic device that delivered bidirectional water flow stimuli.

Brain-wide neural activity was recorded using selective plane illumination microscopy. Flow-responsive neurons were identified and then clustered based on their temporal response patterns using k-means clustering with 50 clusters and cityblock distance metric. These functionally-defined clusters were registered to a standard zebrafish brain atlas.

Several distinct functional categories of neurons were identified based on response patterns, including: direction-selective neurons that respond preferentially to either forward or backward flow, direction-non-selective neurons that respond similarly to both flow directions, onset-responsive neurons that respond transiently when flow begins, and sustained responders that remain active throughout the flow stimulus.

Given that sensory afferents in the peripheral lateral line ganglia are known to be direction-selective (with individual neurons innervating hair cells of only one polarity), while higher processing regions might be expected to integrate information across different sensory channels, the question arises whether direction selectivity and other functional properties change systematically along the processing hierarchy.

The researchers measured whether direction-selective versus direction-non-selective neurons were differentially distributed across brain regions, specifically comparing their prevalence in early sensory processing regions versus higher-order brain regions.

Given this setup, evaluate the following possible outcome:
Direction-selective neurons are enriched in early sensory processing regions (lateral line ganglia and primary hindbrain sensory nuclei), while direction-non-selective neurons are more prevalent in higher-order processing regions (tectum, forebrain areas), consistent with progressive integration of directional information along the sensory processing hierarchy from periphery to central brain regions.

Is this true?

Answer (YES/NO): NO